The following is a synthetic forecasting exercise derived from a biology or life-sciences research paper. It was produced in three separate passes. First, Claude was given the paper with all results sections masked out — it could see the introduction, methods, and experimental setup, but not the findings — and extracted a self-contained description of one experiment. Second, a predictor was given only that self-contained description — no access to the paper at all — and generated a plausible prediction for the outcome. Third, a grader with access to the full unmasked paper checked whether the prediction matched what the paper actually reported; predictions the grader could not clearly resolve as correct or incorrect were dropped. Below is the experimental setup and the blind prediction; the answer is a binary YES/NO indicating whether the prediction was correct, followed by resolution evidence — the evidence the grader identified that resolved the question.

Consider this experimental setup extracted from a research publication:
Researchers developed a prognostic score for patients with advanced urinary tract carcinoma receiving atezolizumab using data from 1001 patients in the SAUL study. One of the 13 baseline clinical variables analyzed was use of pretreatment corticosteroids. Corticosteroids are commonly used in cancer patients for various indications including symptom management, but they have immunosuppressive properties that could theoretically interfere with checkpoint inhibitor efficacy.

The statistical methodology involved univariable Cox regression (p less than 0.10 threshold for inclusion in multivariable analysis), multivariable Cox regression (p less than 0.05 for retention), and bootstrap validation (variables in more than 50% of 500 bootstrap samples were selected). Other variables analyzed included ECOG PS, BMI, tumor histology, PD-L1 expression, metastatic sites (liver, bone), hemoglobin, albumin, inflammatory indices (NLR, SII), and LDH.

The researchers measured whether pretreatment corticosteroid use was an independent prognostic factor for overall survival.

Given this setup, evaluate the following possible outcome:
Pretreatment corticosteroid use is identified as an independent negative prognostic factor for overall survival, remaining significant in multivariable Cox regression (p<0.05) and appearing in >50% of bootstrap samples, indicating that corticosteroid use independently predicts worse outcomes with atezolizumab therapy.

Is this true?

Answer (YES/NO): YES